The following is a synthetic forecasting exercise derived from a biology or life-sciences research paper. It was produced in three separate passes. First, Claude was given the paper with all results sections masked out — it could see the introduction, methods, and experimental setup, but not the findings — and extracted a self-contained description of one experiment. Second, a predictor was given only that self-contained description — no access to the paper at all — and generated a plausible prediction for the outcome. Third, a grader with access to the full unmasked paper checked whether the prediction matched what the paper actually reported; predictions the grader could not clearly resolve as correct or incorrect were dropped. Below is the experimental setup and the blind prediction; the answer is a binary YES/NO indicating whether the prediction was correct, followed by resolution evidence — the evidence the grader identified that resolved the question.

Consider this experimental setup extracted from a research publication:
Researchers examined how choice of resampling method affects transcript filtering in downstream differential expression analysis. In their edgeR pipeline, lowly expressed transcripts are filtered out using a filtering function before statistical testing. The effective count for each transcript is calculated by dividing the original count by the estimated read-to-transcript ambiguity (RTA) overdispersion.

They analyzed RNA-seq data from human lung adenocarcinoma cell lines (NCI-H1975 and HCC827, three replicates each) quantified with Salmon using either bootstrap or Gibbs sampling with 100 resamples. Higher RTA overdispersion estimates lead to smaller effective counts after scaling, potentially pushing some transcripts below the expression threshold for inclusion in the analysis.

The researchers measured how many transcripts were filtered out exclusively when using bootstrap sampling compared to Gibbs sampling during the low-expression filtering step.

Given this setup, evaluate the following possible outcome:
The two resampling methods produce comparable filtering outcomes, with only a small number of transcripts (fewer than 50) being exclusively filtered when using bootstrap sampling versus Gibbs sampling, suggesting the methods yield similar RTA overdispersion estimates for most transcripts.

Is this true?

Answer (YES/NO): NO